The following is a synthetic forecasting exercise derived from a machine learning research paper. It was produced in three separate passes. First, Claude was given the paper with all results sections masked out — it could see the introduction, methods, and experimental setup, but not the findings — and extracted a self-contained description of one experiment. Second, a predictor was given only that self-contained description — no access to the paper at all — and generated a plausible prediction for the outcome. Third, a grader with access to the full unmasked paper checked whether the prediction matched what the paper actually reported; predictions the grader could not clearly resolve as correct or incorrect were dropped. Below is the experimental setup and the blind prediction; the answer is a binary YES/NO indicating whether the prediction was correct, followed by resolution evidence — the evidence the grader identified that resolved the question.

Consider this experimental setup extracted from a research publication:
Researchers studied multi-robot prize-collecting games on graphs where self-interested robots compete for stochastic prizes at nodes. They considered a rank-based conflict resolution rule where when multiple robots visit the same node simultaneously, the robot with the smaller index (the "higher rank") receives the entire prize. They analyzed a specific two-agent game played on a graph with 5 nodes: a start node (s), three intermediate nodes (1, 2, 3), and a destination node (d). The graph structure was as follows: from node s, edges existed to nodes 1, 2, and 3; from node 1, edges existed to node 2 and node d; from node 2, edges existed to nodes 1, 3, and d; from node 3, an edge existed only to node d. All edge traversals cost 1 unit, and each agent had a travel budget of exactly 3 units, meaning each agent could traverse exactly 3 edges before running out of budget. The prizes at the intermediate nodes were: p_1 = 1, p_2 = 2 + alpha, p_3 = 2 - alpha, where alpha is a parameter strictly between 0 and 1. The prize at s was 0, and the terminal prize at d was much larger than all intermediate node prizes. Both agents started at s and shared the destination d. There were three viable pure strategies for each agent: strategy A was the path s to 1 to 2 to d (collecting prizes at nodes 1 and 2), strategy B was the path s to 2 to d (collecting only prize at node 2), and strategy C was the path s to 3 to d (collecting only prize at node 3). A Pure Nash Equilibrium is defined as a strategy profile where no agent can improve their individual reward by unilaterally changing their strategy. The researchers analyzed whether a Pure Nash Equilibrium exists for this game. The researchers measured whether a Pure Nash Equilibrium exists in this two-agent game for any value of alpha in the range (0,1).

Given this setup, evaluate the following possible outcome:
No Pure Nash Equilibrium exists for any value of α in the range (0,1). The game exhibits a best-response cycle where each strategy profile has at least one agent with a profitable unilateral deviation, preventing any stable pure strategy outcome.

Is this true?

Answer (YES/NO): YES